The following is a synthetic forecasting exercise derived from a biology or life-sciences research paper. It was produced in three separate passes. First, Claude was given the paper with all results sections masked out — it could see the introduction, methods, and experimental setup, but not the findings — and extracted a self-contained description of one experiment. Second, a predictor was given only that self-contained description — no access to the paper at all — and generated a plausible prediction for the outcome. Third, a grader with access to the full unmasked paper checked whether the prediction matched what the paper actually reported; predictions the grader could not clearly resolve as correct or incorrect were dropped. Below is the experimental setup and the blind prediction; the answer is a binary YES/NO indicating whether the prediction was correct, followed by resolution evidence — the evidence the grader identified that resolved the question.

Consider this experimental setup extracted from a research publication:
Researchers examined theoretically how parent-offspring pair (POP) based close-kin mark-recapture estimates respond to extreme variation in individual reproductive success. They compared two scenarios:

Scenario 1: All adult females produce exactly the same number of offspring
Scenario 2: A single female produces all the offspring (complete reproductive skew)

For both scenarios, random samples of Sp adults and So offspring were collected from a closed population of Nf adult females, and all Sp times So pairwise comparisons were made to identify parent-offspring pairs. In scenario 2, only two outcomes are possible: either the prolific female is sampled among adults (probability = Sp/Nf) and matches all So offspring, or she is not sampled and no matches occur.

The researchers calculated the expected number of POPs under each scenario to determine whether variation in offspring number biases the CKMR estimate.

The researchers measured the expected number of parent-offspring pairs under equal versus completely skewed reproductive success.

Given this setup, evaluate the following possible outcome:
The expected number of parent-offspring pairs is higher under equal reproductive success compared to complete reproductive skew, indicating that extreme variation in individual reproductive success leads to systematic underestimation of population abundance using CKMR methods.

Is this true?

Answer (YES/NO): NO